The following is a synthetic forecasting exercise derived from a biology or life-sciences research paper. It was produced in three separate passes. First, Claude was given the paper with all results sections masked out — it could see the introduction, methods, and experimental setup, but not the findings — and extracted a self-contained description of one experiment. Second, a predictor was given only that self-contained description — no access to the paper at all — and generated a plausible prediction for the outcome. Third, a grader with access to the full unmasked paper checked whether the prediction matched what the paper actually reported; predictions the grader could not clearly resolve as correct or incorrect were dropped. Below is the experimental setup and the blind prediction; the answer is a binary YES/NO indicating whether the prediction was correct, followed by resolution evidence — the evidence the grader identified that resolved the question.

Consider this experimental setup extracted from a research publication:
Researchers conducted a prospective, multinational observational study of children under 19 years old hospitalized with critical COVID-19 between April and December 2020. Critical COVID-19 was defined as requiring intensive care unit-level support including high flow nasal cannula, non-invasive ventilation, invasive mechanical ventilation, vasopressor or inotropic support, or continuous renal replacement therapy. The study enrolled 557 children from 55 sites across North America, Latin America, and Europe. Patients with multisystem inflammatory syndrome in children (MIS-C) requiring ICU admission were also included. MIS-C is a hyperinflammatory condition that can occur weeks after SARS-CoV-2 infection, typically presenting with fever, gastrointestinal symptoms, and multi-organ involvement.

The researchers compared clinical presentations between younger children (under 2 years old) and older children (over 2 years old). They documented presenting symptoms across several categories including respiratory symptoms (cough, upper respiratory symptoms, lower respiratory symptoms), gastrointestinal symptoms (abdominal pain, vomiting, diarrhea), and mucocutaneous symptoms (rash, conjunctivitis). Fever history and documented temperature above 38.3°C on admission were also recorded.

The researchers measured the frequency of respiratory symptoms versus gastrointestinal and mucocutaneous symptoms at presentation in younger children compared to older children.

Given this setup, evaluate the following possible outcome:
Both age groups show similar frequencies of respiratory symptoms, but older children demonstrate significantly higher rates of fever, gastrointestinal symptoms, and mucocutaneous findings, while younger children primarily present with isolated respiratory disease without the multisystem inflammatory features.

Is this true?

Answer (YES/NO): NO